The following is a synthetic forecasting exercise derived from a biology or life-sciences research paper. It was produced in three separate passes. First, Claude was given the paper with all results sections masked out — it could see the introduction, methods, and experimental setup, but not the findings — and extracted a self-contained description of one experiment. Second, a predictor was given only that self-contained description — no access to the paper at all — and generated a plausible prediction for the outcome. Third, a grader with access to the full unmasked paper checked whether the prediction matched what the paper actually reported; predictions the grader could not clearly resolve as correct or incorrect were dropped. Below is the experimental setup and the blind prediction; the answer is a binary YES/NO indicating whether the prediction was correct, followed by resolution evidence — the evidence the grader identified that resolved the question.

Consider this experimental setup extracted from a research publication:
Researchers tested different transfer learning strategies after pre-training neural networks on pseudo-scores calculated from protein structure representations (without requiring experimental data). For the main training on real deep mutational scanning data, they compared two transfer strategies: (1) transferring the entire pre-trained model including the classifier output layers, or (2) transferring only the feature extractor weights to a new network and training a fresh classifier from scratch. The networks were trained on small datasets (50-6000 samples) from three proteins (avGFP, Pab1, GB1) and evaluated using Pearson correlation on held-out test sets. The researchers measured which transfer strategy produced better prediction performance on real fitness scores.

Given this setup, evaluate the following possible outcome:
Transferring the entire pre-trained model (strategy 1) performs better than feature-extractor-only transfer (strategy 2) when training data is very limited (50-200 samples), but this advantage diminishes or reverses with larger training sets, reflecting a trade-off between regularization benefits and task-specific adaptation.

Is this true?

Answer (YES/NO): NO